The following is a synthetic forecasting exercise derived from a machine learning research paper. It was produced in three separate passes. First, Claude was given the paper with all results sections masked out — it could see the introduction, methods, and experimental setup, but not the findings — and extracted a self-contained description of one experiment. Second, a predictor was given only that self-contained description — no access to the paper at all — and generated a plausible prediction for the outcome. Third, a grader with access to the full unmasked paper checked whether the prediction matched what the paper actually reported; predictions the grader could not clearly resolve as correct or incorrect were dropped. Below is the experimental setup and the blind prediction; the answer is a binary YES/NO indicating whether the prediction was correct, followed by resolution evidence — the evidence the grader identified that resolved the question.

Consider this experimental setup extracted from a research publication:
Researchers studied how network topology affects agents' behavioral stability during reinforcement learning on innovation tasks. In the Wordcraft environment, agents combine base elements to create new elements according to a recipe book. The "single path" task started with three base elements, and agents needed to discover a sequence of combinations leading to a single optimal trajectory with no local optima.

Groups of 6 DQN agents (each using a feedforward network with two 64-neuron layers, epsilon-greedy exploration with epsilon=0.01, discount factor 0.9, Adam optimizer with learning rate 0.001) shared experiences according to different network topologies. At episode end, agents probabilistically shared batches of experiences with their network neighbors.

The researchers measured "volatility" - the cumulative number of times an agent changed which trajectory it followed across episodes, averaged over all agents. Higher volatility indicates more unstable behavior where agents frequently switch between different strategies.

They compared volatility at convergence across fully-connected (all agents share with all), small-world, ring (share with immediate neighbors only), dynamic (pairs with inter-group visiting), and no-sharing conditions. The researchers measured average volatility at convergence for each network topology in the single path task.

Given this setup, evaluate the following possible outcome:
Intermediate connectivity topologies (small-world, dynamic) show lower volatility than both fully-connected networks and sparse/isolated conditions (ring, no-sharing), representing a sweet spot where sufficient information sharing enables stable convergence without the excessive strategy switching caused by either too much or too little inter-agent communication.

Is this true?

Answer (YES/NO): YES